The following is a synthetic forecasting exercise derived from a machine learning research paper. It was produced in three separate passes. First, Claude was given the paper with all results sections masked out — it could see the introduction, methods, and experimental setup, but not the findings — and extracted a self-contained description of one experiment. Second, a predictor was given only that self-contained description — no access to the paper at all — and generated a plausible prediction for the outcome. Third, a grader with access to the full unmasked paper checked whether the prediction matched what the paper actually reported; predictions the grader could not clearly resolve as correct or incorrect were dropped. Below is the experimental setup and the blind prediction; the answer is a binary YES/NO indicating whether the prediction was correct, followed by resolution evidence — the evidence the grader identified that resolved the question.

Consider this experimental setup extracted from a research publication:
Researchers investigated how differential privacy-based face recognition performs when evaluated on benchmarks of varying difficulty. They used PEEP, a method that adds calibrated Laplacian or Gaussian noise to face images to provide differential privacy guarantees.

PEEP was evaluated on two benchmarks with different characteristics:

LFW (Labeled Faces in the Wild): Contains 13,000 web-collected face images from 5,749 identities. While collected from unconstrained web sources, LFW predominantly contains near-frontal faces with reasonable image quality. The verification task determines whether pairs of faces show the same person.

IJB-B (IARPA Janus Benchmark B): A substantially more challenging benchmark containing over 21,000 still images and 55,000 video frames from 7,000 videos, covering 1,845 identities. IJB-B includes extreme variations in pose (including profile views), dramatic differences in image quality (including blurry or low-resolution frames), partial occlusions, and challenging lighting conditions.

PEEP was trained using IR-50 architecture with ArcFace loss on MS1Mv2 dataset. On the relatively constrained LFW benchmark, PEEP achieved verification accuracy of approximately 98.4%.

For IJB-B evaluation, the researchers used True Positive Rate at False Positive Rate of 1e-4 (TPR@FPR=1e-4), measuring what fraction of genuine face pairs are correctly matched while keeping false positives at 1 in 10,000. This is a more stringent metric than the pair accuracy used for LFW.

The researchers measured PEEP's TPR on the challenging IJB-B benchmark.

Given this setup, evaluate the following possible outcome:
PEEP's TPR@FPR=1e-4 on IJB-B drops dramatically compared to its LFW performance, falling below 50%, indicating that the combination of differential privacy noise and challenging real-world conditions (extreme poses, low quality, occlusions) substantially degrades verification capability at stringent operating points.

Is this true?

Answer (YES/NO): YES